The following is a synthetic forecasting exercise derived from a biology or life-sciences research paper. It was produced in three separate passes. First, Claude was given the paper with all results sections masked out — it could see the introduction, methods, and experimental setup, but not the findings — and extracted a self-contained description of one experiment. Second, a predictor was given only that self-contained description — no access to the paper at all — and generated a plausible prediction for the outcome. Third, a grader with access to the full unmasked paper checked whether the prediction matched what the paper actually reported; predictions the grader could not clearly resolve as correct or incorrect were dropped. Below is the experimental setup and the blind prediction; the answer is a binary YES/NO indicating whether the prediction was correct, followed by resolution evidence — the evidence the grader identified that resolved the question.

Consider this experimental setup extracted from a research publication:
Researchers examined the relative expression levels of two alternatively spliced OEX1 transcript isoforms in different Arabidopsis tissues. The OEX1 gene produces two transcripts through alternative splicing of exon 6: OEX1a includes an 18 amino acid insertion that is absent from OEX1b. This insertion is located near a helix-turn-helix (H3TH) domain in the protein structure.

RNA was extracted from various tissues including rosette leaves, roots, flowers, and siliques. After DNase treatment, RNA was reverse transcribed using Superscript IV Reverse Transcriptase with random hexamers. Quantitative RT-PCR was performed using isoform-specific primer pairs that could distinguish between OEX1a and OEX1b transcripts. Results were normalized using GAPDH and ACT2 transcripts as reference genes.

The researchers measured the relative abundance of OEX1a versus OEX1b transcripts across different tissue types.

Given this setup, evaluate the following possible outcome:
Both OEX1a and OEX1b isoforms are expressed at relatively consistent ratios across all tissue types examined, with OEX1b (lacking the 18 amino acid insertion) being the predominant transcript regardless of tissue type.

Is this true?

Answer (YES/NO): NO